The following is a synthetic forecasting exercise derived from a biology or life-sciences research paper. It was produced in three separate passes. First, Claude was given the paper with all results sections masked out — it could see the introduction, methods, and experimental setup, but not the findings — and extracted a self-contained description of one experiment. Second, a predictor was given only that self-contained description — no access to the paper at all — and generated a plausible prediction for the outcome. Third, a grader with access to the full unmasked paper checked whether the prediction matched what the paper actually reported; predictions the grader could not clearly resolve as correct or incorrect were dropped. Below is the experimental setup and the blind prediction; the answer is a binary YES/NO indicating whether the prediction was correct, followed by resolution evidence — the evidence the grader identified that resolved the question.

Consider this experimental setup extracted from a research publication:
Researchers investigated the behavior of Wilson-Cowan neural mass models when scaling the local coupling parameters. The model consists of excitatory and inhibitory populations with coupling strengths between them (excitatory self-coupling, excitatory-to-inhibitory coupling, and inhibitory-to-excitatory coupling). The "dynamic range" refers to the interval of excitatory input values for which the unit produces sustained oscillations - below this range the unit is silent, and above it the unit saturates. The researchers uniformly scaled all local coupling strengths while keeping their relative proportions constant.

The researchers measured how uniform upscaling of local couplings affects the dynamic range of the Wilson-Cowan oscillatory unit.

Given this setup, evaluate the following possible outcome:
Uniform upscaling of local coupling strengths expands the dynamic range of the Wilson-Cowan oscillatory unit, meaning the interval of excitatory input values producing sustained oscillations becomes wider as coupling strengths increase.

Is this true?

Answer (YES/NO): YES